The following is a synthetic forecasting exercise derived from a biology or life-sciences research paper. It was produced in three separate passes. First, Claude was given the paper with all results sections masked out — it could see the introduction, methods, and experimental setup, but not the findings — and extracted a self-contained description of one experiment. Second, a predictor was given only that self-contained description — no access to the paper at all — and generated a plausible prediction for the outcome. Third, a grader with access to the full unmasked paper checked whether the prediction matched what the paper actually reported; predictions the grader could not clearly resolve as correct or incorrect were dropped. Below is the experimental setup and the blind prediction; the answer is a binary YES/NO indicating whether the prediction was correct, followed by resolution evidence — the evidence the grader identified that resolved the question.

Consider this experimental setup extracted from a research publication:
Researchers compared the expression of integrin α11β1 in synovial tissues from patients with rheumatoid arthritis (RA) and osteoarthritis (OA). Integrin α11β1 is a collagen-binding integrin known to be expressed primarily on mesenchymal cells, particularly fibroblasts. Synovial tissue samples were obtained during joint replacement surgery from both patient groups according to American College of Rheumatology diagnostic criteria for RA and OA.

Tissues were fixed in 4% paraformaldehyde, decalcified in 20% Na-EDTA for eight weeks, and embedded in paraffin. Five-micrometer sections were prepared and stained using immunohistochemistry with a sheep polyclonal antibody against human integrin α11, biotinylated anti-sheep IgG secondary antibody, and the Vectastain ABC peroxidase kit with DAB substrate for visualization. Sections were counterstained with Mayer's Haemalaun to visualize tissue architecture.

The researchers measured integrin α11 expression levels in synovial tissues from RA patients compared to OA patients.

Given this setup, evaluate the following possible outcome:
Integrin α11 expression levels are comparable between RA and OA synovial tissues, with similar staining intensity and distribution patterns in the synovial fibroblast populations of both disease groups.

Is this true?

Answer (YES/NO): NO